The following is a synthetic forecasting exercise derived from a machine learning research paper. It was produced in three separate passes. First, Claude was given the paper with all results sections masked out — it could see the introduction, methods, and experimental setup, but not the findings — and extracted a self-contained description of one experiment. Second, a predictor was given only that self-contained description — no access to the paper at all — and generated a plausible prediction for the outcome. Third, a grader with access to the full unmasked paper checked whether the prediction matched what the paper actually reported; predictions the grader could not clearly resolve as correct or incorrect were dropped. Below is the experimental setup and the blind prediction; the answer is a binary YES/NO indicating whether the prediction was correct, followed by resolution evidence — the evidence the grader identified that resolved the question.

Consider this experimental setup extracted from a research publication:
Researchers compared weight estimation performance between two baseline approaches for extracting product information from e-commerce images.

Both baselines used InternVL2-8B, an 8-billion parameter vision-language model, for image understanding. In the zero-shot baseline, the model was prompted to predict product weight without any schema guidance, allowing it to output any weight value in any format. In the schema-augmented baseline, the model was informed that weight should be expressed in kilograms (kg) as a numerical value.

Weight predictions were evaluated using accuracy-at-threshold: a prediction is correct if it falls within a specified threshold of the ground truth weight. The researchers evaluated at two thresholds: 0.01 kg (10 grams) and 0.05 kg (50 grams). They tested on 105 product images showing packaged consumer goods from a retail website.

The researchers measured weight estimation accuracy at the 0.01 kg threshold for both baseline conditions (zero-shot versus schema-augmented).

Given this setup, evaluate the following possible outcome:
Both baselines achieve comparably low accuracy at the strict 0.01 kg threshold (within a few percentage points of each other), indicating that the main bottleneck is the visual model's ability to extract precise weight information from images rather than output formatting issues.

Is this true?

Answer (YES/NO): NO